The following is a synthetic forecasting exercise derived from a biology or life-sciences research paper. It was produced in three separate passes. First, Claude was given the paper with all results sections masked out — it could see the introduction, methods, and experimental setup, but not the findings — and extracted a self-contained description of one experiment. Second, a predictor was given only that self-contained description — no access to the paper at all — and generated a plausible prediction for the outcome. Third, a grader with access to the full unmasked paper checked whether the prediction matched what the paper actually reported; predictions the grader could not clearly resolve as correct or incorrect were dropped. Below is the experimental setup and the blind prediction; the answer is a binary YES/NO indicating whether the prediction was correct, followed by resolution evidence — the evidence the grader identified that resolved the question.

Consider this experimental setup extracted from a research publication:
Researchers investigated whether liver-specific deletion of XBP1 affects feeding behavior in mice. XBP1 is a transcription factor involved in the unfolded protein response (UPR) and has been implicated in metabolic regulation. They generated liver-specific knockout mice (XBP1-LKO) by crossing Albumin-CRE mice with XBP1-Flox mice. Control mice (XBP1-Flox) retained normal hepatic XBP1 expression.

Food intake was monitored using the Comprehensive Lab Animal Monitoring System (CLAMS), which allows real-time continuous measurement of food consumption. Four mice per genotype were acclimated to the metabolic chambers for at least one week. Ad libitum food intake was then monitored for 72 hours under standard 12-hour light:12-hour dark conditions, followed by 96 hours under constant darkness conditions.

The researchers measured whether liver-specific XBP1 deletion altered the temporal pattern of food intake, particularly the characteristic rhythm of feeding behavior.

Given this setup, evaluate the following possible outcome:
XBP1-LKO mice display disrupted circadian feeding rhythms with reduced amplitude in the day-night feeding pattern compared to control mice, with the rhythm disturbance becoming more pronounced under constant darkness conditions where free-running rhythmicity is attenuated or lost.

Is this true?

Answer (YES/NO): NO